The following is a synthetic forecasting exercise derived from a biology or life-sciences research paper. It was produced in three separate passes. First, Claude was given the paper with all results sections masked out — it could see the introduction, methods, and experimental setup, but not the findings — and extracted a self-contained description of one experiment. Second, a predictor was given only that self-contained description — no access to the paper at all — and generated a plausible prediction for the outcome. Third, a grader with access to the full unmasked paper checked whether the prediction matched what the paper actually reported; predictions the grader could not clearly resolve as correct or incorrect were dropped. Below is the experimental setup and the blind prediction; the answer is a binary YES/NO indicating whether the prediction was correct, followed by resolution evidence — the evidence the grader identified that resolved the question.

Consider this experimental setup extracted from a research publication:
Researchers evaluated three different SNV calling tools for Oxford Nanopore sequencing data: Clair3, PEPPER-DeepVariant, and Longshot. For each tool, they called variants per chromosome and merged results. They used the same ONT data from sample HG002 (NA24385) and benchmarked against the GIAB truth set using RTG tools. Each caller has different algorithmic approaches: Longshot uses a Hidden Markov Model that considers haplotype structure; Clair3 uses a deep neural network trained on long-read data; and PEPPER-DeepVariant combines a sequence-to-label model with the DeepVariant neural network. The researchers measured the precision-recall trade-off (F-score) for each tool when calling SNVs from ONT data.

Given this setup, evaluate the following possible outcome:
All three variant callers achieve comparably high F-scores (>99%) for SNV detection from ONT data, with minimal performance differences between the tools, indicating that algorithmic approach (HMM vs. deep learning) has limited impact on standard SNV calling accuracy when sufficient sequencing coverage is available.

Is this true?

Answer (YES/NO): NO